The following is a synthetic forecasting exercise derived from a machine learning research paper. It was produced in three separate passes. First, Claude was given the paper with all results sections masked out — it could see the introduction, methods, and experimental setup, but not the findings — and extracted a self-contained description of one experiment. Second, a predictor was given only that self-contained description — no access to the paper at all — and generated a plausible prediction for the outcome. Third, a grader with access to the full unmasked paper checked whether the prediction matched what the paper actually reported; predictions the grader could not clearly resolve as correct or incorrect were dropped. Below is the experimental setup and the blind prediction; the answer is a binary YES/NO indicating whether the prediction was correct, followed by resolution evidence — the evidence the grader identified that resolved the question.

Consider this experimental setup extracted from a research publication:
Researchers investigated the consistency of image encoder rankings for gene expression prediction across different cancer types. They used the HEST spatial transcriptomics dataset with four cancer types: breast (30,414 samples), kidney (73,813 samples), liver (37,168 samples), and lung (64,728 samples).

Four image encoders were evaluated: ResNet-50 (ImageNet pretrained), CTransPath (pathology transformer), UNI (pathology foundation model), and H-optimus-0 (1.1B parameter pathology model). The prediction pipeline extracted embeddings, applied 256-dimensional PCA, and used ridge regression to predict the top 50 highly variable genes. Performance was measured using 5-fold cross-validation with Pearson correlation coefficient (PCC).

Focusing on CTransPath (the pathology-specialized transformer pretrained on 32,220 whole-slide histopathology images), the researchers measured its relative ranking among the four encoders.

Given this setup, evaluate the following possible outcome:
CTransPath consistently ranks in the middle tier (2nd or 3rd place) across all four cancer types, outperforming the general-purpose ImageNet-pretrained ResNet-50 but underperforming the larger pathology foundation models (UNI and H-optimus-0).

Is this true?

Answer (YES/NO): NO